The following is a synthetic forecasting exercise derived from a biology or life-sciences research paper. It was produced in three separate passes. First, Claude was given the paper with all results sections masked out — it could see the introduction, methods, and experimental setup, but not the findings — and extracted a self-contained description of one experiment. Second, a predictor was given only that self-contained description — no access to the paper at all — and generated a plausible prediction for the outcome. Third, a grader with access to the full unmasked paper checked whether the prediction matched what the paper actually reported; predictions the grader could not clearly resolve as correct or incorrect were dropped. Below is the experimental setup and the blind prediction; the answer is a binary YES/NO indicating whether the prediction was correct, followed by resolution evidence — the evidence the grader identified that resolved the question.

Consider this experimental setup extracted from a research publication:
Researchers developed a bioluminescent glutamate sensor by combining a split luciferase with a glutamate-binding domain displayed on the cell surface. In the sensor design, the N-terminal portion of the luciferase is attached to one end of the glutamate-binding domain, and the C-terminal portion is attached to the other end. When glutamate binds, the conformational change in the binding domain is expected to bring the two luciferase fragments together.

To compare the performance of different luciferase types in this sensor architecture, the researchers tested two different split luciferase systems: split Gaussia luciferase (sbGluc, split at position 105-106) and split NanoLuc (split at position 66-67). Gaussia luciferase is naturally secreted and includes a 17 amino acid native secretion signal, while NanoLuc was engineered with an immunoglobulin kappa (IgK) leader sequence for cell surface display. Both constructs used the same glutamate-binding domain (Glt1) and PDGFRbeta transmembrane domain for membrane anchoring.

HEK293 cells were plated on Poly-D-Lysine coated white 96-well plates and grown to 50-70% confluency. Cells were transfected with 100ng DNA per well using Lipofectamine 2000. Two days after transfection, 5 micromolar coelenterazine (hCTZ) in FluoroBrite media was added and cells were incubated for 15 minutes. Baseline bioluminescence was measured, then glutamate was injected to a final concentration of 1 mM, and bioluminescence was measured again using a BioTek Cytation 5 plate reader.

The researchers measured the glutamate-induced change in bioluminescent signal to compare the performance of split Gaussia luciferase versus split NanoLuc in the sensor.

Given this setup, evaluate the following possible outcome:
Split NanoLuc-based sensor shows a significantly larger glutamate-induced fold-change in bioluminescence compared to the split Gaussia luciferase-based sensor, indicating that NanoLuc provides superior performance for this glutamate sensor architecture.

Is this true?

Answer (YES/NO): YES